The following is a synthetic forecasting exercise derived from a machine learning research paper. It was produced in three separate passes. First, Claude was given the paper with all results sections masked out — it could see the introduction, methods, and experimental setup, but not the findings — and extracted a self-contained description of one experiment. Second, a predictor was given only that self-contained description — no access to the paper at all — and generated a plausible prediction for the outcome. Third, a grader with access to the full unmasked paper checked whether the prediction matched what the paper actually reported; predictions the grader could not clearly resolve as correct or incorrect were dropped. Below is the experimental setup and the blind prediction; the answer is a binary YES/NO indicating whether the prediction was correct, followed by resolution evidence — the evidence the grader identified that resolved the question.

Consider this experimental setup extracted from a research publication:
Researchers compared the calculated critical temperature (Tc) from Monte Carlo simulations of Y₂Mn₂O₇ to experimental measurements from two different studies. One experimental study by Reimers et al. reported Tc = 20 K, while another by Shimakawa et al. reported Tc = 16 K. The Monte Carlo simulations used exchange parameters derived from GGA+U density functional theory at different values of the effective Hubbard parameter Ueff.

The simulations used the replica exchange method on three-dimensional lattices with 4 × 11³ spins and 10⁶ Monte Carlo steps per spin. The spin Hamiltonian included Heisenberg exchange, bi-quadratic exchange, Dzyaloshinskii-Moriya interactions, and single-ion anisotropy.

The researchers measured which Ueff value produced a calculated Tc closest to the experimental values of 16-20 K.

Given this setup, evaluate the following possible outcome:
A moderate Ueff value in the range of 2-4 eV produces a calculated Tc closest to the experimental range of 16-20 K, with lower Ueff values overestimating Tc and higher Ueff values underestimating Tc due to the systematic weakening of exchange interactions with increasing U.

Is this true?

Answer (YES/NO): NO